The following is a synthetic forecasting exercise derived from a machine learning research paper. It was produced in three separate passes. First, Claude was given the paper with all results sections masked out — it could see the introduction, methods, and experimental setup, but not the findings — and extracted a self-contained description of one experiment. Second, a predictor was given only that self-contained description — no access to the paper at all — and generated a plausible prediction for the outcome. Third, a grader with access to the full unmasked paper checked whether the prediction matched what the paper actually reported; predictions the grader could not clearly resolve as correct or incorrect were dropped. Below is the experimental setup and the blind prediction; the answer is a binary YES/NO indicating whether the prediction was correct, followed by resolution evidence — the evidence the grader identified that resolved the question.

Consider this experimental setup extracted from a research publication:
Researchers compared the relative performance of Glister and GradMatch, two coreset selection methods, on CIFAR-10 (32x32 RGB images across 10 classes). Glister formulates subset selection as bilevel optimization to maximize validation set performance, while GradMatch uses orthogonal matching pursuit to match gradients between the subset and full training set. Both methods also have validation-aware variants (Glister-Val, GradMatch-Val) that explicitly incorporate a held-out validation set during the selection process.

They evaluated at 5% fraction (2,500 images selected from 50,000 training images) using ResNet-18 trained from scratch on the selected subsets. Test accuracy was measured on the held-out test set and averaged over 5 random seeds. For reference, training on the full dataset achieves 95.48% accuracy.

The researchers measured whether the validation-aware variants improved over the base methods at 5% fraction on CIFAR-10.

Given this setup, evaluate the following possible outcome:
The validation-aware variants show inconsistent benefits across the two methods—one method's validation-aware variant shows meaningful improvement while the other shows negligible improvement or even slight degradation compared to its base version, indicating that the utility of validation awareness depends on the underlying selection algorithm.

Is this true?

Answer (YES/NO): NO